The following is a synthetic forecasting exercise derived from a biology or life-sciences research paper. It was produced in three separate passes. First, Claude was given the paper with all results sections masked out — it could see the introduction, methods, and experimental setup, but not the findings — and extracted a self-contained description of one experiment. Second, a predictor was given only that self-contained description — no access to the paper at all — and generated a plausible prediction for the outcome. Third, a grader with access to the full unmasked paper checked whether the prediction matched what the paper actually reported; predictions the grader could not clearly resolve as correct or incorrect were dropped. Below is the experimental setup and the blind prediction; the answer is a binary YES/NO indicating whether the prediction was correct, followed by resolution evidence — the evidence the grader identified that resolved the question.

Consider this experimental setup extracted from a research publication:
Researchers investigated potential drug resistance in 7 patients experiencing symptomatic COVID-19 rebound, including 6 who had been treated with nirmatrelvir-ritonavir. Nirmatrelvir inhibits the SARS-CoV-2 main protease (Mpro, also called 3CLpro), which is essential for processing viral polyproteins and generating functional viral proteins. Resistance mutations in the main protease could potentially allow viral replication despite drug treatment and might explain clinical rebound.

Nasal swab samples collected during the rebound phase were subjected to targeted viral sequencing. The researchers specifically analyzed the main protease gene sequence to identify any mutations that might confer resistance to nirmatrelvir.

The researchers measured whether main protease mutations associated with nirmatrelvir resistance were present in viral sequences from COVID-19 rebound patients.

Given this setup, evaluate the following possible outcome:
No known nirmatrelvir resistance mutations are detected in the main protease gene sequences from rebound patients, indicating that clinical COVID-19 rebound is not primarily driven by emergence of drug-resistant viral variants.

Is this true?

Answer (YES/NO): YES